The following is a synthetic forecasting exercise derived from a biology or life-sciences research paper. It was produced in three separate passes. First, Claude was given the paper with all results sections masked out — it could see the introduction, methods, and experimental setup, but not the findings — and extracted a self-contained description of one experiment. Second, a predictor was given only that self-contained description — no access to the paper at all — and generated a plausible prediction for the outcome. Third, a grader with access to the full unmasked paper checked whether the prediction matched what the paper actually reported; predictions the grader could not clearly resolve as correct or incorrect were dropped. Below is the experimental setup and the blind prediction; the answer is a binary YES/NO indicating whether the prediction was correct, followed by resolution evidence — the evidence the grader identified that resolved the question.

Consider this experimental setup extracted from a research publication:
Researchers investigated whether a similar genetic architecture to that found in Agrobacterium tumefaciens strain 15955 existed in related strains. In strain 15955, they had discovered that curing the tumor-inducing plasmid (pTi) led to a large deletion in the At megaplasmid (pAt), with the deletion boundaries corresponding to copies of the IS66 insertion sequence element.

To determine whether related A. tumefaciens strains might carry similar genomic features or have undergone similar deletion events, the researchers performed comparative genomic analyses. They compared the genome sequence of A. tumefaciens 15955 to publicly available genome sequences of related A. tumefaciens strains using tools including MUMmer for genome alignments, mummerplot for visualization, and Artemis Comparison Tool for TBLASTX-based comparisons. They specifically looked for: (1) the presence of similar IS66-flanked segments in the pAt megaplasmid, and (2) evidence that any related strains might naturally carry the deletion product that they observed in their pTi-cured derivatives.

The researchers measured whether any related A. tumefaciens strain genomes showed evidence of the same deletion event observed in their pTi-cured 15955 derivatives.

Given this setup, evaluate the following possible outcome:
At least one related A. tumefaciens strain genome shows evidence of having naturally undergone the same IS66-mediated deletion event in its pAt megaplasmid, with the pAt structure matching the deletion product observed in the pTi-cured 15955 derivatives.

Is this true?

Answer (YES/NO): YES